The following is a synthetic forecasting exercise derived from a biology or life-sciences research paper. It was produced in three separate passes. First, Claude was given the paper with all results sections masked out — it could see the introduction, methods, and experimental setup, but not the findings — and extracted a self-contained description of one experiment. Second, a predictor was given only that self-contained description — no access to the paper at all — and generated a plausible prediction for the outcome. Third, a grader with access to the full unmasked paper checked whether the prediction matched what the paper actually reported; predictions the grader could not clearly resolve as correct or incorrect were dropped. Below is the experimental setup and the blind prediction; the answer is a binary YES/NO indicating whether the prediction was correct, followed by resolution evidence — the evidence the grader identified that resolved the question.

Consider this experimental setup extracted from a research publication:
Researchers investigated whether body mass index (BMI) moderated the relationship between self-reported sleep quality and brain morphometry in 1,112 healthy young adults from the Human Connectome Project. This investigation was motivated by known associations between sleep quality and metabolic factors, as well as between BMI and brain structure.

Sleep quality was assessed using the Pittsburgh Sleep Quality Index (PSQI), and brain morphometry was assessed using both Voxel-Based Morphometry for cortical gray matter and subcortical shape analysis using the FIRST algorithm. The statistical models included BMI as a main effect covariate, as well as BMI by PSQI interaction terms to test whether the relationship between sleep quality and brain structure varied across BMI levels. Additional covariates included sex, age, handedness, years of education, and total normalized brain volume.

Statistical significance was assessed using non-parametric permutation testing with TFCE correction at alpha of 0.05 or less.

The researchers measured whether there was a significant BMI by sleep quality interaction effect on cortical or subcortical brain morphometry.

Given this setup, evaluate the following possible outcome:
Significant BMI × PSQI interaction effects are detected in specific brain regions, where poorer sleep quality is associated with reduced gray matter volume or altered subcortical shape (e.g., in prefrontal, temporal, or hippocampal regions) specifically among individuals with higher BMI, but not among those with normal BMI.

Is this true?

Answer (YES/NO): NO